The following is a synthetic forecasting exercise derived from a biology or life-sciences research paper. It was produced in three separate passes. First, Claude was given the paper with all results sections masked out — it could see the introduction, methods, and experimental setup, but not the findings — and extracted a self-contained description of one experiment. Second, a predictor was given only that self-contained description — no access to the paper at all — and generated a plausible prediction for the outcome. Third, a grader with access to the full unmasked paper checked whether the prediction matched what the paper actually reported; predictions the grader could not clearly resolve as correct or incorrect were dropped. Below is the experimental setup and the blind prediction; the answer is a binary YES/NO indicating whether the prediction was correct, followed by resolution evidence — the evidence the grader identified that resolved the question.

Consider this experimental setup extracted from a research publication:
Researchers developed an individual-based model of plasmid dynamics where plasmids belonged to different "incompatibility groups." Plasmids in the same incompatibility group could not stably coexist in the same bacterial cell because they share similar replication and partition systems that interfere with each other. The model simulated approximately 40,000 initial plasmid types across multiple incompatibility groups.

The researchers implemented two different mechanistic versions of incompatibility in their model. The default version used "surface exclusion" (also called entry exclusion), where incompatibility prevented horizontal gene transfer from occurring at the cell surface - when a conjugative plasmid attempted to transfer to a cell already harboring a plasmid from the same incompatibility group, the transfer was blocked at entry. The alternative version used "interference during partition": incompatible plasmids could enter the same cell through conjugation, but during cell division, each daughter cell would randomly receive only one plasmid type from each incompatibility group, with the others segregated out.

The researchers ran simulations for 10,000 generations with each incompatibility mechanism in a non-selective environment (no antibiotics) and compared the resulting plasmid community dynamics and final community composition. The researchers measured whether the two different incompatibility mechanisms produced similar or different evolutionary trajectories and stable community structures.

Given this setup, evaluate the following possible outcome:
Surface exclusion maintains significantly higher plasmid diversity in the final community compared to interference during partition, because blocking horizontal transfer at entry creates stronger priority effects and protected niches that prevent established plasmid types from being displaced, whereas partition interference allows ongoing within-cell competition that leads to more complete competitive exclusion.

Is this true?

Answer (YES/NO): NO